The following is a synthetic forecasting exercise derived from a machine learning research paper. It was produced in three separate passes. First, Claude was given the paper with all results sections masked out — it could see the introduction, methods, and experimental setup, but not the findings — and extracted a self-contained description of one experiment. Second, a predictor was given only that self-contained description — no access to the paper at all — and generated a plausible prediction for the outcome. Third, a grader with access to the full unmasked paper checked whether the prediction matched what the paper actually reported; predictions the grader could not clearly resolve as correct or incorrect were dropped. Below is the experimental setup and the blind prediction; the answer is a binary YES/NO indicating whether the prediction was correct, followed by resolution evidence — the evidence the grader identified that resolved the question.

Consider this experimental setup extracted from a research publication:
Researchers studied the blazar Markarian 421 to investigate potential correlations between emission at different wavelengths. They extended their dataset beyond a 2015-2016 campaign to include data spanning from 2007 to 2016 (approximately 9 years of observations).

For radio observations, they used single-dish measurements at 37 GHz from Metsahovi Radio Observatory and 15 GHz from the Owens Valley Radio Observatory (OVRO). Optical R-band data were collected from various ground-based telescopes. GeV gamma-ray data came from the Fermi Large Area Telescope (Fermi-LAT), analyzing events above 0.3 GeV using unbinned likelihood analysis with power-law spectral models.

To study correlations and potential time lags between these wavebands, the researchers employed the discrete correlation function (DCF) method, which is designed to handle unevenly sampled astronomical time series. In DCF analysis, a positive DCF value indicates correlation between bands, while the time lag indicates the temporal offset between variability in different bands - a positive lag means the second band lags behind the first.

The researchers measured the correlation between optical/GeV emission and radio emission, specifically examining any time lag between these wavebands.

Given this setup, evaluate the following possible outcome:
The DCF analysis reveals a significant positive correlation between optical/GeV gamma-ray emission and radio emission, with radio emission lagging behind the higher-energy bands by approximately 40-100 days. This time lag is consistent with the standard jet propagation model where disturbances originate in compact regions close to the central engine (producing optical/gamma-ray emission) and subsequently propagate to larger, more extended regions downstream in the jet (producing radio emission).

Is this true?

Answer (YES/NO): YES